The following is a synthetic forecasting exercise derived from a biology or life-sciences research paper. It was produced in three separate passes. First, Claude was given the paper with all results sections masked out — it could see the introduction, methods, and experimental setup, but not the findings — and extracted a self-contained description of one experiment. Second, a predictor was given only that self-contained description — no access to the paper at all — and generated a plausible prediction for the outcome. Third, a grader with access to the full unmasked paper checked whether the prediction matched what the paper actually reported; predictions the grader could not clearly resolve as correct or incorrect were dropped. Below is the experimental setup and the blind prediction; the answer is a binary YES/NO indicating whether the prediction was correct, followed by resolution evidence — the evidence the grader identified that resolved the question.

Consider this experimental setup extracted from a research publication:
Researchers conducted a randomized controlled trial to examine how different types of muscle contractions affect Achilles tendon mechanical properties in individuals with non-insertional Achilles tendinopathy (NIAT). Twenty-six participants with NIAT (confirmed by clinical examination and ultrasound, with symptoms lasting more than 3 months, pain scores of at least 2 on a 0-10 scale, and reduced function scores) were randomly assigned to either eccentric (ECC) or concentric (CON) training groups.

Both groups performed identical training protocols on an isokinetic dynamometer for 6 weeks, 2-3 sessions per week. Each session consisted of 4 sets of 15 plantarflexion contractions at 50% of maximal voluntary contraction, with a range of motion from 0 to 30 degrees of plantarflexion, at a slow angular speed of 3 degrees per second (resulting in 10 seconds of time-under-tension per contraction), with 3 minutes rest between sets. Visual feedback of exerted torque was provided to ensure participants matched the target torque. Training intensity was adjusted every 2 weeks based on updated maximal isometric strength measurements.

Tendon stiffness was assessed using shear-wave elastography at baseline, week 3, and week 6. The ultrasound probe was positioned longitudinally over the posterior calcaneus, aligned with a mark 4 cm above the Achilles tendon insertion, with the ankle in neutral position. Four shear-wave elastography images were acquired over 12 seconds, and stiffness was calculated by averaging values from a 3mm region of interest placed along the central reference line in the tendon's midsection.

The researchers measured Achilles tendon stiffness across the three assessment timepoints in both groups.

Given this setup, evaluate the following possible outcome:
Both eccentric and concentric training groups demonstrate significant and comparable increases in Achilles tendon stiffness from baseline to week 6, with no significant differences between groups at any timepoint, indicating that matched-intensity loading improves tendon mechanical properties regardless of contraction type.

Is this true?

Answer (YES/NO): NO